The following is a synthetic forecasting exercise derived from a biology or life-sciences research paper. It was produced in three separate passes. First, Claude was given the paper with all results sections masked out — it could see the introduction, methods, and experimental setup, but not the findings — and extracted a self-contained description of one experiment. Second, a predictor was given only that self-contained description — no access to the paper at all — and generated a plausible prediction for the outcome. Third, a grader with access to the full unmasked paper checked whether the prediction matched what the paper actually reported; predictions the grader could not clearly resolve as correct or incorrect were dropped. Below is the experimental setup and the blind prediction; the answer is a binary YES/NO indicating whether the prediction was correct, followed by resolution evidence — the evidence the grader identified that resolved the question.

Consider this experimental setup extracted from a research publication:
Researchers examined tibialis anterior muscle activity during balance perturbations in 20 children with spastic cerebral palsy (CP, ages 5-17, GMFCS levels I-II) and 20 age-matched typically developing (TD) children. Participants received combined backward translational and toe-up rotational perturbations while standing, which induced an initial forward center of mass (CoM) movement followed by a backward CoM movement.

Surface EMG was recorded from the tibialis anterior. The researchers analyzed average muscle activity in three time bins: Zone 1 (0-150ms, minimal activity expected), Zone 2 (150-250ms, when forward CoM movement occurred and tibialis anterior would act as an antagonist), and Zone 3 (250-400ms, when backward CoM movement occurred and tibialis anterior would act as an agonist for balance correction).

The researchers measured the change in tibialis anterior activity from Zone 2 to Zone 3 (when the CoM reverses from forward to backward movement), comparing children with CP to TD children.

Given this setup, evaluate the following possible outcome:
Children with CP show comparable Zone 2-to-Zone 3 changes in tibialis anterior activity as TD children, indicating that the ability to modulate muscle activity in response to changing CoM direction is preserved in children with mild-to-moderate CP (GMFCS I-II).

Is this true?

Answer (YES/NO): NO